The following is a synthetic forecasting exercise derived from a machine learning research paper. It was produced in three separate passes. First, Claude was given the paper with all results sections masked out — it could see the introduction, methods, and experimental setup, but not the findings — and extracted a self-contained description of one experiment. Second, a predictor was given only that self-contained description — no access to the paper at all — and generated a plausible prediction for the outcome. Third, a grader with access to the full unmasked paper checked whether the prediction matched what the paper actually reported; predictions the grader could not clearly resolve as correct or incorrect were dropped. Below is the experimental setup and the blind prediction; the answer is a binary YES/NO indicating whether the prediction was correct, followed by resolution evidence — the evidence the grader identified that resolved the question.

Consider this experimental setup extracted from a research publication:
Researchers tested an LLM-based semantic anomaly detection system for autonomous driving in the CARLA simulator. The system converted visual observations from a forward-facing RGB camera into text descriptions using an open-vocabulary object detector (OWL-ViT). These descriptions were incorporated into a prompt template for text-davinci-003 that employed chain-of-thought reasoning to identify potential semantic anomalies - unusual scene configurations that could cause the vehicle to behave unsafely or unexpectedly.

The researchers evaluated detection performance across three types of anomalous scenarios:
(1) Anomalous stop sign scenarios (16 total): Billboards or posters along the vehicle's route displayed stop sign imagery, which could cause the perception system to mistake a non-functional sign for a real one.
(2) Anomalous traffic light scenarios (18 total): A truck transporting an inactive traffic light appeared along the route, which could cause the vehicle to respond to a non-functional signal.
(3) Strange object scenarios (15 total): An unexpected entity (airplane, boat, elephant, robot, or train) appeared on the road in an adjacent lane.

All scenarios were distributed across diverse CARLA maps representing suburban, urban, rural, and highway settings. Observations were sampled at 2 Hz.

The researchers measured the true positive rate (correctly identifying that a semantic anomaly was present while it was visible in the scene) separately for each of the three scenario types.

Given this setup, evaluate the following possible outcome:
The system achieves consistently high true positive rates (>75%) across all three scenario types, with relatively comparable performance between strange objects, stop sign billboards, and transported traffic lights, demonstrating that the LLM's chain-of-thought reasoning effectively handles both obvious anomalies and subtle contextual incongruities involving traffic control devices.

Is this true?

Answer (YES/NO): YES